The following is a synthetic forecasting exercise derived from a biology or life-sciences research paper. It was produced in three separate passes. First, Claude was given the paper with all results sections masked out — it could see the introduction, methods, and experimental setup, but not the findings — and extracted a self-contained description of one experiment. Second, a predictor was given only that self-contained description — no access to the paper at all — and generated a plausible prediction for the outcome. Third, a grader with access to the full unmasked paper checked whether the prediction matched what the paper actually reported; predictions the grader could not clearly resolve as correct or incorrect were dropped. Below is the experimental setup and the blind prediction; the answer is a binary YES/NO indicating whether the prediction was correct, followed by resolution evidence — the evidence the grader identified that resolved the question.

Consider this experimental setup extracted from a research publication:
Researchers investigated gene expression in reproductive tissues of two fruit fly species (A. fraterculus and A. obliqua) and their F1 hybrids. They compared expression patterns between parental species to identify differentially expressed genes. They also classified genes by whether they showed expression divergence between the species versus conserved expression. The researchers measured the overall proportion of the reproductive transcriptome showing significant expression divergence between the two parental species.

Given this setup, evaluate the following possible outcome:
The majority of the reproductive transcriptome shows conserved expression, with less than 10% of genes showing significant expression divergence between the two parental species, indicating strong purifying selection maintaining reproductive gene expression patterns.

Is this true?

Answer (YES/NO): NO